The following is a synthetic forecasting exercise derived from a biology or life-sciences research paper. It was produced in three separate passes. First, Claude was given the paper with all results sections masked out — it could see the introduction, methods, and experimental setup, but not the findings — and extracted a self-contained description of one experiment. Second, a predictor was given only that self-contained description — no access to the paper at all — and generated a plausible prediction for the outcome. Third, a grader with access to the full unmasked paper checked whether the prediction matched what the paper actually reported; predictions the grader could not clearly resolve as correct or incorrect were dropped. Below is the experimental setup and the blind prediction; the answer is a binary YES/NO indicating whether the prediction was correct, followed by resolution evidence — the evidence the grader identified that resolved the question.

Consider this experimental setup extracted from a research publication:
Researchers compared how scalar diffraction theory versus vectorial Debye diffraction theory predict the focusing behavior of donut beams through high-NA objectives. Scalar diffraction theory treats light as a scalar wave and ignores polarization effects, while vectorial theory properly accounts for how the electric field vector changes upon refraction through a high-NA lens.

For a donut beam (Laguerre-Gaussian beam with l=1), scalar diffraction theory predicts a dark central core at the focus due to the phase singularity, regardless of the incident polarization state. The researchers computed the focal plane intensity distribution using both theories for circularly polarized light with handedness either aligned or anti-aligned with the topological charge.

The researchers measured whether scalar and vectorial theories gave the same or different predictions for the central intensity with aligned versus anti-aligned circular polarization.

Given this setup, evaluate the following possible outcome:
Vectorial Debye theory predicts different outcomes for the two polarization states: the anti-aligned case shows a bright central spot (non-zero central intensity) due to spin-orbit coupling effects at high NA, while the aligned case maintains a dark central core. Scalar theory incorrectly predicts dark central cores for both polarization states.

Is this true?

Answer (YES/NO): YES